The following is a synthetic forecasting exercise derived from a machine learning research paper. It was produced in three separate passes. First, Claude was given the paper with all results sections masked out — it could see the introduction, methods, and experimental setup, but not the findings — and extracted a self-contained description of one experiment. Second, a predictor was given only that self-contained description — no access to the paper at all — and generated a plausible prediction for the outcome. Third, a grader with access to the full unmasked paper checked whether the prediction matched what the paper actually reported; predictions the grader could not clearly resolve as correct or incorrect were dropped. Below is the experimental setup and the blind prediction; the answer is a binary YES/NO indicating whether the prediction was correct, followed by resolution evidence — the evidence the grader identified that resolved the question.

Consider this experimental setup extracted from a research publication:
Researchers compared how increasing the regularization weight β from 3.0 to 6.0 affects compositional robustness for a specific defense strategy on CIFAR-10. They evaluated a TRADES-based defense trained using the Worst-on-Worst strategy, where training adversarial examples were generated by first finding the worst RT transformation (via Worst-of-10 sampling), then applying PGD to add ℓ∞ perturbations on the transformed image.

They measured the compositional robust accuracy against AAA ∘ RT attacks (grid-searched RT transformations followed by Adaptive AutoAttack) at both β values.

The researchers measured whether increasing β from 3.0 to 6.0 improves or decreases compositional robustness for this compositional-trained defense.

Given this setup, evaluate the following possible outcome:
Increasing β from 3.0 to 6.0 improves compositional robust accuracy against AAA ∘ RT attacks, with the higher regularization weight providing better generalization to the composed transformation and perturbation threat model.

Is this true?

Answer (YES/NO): NO